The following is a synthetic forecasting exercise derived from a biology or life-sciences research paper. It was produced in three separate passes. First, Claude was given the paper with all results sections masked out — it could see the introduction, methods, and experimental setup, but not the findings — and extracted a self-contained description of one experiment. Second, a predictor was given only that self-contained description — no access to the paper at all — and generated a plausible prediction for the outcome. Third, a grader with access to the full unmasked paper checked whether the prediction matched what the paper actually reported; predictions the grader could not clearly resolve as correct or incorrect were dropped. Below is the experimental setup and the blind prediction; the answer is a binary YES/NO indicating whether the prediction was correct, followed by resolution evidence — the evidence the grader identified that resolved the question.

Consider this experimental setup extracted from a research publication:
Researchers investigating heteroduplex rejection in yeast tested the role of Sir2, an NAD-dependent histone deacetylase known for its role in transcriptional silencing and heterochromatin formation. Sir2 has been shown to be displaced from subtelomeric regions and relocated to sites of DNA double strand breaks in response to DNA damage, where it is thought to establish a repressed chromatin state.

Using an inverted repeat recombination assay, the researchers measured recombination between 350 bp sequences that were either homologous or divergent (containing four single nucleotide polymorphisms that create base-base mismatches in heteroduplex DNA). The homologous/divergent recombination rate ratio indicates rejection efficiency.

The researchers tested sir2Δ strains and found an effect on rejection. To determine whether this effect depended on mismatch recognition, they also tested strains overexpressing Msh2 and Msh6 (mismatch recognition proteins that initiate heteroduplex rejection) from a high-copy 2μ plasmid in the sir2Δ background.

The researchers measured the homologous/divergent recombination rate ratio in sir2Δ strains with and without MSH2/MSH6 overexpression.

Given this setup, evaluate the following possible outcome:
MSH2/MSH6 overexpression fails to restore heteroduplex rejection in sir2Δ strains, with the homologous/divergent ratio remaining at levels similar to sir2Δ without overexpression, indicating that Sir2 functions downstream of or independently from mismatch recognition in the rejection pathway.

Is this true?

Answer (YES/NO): NO